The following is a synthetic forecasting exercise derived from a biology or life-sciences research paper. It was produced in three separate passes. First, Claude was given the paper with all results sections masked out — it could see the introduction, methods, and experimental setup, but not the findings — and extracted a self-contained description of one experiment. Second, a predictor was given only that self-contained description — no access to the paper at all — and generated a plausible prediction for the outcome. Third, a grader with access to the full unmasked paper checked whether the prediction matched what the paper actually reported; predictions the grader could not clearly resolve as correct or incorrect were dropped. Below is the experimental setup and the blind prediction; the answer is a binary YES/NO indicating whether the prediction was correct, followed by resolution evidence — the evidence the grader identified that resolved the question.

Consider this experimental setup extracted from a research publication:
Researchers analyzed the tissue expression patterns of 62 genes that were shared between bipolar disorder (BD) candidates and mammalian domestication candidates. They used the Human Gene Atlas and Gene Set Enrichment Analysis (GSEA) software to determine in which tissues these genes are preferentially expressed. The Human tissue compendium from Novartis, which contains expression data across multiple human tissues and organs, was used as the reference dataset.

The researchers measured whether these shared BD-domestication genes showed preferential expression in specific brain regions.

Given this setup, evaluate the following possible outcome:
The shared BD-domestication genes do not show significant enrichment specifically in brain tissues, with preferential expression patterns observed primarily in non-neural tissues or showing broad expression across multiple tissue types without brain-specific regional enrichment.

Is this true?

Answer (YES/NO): NO